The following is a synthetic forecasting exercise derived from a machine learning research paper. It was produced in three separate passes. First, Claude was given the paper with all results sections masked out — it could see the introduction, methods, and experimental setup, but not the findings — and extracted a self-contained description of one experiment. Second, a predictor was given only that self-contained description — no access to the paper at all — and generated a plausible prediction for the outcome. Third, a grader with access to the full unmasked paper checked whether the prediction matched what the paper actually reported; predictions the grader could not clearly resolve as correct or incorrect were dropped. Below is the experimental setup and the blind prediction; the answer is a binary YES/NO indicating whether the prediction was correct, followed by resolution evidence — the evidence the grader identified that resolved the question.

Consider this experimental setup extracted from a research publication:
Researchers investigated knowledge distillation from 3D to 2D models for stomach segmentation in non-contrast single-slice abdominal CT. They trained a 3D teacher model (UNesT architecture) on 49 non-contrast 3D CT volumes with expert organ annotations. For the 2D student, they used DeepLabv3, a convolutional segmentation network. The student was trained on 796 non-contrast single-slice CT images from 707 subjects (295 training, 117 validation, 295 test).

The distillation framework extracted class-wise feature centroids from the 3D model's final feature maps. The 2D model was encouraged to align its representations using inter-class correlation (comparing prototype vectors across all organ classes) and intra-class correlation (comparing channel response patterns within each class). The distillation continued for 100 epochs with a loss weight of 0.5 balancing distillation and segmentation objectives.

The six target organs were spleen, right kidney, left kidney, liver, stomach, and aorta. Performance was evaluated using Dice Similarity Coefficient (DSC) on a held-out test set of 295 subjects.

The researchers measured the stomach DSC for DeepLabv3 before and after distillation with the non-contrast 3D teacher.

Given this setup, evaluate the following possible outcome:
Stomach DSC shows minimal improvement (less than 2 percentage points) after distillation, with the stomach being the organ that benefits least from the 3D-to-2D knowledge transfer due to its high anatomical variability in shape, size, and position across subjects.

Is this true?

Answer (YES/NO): NO